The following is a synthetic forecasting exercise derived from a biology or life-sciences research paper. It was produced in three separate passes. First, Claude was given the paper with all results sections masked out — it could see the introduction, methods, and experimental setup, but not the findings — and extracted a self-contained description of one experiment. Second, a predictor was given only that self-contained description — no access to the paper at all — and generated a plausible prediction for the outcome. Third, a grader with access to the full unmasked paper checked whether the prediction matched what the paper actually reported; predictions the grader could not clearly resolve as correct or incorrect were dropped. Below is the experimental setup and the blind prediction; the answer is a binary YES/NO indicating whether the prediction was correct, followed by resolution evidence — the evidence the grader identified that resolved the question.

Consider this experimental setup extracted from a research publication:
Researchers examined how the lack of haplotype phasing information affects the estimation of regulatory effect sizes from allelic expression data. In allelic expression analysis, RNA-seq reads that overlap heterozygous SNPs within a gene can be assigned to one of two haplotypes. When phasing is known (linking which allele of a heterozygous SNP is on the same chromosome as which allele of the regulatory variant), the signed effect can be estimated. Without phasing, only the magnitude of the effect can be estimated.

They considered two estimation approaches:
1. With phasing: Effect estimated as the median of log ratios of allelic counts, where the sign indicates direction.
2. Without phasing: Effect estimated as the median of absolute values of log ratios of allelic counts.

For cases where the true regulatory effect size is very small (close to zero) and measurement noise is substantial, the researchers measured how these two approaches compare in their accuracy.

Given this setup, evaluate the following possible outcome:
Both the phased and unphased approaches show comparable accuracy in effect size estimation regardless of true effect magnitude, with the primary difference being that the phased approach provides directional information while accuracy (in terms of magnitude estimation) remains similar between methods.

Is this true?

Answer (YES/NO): NO